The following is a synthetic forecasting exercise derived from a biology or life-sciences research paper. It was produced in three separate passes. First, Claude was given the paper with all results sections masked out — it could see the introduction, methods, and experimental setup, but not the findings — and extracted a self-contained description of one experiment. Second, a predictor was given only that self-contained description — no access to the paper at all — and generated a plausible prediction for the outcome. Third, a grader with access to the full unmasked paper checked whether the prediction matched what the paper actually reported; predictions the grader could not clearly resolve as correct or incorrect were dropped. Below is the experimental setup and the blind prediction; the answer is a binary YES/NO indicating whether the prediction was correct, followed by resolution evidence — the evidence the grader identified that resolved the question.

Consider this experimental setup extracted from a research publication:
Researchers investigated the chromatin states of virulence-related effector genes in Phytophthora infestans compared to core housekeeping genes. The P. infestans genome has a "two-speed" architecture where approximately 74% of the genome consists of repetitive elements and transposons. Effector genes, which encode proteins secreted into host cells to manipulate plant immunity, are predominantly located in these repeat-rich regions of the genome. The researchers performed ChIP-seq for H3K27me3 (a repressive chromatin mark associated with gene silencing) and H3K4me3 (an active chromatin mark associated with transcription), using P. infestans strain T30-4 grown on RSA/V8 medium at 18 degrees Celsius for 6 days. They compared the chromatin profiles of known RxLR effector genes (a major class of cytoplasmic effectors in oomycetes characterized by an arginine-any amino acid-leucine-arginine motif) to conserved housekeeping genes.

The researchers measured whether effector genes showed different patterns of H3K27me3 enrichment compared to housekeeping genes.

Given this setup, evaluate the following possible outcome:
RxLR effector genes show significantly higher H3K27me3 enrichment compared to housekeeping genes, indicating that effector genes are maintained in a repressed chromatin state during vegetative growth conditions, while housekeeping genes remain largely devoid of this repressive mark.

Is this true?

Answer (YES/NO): YES